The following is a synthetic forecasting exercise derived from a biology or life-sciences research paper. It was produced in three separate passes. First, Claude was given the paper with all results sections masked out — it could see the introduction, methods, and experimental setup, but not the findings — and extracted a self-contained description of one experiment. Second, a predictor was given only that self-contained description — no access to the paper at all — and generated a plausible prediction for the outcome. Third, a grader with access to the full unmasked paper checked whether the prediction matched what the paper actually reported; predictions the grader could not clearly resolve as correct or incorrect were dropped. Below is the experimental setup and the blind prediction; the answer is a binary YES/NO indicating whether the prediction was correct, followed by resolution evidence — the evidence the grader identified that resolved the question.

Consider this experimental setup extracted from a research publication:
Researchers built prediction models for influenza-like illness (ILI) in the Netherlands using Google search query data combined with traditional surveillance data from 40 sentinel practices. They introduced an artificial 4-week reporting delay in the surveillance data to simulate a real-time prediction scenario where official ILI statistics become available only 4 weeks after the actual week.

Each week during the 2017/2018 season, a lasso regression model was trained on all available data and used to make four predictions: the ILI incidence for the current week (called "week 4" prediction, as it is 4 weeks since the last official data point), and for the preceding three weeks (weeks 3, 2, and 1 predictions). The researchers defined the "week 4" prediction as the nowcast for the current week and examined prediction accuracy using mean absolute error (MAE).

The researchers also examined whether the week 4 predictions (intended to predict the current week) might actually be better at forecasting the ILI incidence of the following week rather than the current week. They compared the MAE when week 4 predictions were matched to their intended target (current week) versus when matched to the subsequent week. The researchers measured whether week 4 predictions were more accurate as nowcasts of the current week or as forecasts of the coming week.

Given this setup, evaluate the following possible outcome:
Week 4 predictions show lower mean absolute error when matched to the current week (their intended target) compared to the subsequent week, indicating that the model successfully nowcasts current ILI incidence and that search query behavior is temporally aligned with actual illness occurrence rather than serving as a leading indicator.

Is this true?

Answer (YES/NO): NO